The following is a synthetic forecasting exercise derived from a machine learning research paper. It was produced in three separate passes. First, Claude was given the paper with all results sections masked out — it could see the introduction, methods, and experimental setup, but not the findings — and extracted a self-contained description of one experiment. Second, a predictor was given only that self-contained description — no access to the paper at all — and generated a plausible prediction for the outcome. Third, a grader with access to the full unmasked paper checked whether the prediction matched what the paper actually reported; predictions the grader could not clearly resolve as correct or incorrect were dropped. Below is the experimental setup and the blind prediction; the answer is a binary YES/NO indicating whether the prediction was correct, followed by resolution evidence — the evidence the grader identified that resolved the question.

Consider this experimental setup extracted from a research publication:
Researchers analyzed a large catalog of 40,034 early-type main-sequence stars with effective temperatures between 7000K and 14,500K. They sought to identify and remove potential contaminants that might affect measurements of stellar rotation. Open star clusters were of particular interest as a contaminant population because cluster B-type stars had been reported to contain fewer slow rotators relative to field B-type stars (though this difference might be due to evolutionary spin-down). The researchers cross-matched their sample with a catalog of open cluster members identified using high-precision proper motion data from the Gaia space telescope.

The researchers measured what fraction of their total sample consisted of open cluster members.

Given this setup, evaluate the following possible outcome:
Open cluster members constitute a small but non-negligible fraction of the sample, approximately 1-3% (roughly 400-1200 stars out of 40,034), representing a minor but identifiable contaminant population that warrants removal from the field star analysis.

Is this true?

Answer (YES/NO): YES